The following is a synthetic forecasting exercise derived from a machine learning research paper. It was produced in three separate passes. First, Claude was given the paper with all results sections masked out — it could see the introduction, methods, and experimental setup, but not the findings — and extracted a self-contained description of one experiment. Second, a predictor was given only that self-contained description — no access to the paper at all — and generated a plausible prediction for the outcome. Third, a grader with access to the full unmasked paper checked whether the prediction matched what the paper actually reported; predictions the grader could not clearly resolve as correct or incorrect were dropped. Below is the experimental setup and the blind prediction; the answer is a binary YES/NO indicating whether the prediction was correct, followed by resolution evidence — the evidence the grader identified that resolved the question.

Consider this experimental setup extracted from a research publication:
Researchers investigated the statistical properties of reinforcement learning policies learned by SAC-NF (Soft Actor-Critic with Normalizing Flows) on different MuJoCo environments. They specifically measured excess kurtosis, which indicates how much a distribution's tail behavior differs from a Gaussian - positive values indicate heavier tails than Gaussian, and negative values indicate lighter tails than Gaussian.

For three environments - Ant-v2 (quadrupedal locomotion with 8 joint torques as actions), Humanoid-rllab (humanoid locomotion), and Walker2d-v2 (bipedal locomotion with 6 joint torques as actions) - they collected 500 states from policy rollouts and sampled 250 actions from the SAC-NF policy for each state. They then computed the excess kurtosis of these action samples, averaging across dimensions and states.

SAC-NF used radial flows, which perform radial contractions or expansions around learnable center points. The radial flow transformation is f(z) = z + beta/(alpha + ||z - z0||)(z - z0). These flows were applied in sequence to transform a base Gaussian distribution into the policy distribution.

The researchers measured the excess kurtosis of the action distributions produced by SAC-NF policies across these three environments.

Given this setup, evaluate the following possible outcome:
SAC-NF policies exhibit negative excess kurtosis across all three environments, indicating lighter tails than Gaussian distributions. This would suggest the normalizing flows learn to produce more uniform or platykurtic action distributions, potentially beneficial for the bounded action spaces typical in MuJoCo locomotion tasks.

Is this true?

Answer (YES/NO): YES